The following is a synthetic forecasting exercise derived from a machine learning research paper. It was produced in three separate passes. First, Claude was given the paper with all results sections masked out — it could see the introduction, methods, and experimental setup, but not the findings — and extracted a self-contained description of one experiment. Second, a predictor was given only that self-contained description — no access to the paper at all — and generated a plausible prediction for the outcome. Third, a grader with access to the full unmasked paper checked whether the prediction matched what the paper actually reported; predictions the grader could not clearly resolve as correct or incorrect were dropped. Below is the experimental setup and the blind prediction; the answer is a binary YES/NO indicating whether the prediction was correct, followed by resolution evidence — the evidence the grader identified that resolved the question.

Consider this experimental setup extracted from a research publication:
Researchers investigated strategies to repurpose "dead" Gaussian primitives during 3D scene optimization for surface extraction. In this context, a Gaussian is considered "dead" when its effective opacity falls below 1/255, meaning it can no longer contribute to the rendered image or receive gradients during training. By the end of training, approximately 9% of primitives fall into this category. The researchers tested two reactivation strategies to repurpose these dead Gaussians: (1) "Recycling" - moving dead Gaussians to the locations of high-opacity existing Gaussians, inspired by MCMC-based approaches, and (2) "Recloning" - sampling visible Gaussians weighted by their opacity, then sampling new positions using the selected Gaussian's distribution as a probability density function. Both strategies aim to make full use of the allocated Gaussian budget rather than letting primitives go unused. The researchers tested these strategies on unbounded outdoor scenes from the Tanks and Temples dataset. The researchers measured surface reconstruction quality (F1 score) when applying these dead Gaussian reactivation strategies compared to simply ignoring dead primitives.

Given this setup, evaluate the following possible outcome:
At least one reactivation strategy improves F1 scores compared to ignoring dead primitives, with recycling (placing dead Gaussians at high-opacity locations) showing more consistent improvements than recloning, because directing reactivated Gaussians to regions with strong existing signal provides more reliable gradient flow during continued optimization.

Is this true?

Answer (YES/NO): NO